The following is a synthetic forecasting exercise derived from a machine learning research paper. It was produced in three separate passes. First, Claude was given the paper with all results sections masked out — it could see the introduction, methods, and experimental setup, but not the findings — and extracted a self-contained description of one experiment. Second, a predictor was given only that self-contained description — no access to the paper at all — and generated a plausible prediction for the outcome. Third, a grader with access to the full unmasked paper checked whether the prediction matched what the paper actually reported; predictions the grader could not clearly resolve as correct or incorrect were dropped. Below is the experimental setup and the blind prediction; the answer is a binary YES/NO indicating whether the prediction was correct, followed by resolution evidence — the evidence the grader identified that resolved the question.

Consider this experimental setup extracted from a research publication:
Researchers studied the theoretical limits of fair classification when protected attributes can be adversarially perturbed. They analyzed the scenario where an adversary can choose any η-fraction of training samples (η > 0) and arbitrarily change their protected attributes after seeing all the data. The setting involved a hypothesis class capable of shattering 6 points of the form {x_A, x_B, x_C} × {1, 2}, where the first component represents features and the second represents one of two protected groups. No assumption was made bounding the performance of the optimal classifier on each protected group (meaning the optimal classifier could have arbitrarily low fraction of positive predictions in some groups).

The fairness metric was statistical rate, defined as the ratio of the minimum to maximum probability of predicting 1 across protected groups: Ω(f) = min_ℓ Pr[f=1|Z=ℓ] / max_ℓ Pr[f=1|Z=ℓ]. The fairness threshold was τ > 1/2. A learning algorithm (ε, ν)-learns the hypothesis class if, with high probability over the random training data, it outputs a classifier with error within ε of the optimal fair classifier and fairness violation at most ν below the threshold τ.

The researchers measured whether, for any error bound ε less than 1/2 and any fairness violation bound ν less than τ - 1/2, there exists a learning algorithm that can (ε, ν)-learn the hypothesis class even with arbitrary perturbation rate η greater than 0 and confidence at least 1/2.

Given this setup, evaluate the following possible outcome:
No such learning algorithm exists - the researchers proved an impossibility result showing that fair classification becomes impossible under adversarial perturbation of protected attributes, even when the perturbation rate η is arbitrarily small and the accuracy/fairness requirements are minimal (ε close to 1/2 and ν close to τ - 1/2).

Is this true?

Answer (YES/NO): YES